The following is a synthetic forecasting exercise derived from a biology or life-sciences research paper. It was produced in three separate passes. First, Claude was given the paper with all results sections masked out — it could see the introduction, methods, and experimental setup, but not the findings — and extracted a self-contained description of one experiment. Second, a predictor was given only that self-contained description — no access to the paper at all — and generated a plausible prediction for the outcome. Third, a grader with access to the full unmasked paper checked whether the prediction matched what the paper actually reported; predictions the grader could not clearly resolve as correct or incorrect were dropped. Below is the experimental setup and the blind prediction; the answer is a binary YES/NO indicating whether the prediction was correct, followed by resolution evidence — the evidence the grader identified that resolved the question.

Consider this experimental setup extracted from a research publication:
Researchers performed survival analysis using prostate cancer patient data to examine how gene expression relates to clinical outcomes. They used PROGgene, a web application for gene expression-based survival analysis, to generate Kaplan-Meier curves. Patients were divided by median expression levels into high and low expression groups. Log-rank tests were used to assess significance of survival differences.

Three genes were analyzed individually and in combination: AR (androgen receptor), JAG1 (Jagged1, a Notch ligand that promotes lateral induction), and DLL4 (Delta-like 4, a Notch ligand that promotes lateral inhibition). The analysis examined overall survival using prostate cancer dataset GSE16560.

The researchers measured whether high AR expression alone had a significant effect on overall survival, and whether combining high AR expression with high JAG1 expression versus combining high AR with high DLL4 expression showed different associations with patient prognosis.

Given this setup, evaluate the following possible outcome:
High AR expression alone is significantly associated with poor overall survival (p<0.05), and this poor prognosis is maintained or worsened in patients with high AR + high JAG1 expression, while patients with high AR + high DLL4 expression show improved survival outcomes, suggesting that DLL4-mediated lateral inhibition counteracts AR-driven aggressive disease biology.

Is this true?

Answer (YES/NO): NO